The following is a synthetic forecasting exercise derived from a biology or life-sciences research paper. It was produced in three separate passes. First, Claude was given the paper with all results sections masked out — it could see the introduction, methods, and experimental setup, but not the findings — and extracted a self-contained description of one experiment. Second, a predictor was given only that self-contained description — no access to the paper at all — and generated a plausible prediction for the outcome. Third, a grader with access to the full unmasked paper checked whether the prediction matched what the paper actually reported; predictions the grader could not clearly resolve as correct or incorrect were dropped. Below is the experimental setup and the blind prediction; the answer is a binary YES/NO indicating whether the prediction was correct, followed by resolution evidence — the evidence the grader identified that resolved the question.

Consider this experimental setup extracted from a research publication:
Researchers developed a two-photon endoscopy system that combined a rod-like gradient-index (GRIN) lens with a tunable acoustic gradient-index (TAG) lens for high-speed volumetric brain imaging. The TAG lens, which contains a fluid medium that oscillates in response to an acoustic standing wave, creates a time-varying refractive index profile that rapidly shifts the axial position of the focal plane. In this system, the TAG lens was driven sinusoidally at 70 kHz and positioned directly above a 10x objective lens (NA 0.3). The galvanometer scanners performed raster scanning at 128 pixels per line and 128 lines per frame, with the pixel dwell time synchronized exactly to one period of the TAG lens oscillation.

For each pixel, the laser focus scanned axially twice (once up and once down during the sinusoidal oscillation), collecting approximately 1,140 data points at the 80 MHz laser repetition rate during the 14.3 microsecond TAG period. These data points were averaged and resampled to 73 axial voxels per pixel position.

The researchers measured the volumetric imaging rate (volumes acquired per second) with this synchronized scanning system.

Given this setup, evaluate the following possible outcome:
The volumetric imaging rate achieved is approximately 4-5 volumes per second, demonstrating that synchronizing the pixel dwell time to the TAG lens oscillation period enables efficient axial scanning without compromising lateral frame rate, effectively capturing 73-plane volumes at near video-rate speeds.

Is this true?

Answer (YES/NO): YES